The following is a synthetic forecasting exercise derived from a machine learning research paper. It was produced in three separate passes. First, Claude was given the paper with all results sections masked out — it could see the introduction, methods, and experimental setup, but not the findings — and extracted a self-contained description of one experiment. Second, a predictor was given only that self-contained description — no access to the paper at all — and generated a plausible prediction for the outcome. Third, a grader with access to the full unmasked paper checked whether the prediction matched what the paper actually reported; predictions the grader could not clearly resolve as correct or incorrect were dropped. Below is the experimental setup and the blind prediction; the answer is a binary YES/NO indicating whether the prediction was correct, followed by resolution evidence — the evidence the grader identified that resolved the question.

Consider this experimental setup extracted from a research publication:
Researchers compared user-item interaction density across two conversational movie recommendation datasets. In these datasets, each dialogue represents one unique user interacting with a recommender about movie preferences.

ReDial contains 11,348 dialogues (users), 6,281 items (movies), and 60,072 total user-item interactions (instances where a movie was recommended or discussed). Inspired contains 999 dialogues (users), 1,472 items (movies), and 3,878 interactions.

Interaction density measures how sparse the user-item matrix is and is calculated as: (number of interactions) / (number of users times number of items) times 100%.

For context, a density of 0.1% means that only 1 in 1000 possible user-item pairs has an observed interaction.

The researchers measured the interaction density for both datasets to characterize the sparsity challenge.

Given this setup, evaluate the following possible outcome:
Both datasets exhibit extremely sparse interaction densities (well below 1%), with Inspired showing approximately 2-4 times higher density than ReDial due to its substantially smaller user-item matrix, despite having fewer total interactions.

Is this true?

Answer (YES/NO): YES